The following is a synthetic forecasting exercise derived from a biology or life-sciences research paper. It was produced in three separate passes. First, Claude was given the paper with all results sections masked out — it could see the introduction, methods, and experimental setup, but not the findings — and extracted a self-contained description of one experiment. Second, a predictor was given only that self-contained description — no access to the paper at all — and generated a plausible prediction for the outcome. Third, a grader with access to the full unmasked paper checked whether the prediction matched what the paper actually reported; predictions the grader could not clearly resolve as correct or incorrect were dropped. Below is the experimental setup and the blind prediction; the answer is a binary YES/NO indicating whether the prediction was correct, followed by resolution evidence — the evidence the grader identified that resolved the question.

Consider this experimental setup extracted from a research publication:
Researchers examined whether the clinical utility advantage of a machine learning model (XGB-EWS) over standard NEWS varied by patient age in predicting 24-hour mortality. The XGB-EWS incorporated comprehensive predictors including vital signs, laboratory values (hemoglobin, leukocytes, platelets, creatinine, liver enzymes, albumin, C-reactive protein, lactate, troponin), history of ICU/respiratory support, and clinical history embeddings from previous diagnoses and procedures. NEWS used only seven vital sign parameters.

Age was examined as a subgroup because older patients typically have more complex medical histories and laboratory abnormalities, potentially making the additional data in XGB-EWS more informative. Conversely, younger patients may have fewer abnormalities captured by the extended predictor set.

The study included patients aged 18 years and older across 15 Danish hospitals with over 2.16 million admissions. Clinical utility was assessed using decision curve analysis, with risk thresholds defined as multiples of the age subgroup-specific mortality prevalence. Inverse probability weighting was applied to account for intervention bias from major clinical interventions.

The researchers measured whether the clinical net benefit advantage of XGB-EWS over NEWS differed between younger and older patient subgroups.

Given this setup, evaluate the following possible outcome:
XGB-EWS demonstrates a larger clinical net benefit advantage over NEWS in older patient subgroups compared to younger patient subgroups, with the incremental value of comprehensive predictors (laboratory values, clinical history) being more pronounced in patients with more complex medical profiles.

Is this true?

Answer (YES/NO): YES